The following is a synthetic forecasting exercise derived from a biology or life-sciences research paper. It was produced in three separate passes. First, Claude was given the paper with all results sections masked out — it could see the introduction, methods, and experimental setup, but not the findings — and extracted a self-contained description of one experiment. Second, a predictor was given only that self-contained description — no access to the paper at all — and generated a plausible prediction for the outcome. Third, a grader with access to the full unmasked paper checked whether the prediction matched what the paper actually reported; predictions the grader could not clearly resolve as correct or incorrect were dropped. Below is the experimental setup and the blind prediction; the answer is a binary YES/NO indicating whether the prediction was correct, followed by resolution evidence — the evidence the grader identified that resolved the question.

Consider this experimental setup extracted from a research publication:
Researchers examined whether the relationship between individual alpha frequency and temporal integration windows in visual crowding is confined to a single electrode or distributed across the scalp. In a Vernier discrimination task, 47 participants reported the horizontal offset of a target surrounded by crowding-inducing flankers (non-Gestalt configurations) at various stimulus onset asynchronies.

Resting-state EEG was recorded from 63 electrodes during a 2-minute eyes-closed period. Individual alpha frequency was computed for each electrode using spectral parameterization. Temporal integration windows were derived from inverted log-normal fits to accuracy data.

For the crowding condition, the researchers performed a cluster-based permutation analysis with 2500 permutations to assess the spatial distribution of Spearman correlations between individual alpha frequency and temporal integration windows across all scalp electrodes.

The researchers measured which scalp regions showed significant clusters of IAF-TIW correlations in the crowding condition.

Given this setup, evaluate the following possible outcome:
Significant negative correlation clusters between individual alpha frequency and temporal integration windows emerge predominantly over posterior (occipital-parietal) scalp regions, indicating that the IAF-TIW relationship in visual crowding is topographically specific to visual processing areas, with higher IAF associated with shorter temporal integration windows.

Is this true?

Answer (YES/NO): NO